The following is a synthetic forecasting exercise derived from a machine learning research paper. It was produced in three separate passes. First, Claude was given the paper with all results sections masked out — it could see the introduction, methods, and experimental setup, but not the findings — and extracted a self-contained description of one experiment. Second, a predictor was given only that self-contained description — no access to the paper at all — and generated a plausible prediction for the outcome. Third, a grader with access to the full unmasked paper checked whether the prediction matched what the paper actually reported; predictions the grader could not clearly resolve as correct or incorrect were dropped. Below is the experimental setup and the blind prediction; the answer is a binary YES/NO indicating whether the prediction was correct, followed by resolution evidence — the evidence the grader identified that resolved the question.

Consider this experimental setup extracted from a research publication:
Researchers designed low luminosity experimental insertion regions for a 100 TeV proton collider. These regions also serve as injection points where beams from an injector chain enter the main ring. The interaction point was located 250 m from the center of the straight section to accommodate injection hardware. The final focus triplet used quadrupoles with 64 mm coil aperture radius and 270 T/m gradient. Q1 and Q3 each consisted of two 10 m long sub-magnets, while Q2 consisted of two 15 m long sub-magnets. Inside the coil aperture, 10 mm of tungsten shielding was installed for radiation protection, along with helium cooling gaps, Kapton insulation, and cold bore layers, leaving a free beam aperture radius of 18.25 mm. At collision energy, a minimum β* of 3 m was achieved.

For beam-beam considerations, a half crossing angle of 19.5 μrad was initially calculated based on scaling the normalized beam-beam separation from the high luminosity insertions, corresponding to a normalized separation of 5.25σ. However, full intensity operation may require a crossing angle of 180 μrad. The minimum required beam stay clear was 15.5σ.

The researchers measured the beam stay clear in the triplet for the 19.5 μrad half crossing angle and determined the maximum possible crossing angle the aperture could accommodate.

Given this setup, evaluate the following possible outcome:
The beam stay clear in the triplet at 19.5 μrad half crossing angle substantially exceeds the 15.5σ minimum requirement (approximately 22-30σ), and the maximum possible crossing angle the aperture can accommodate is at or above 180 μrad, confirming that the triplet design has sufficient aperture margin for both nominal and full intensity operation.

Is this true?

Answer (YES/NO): NO